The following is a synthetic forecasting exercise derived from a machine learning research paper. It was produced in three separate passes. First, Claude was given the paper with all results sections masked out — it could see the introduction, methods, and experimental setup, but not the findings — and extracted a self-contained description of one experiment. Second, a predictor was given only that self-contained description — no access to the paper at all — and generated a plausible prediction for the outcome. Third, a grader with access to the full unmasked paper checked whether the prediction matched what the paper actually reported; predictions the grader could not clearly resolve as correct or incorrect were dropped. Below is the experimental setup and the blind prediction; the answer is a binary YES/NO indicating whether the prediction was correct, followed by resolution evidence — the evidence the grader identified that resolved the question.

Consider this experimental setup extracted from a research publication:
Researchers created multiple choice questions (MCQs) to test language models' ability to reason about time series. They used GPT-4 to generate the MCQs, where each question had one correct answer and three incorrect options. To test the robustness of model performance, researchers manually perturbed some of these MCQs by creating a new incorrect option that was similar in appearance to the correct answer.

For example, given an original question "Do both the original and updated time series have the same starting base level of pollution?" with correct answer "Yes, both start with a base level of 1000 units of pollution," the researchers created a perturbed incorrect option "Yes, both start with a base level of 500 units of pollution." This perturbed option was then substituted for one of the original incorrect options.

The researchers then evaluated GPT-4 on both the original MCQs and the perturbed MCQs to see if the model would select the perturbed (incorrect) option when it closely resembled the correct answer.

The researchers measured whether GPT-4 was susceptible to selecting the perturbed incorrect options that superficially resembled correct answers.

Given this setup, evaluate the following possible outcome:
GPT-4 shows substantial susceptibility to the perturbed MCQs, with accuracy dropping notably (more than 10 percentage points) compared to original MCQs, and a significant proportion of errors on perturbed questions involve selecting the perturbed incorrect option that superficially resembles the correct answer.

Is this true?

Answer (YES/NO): YES